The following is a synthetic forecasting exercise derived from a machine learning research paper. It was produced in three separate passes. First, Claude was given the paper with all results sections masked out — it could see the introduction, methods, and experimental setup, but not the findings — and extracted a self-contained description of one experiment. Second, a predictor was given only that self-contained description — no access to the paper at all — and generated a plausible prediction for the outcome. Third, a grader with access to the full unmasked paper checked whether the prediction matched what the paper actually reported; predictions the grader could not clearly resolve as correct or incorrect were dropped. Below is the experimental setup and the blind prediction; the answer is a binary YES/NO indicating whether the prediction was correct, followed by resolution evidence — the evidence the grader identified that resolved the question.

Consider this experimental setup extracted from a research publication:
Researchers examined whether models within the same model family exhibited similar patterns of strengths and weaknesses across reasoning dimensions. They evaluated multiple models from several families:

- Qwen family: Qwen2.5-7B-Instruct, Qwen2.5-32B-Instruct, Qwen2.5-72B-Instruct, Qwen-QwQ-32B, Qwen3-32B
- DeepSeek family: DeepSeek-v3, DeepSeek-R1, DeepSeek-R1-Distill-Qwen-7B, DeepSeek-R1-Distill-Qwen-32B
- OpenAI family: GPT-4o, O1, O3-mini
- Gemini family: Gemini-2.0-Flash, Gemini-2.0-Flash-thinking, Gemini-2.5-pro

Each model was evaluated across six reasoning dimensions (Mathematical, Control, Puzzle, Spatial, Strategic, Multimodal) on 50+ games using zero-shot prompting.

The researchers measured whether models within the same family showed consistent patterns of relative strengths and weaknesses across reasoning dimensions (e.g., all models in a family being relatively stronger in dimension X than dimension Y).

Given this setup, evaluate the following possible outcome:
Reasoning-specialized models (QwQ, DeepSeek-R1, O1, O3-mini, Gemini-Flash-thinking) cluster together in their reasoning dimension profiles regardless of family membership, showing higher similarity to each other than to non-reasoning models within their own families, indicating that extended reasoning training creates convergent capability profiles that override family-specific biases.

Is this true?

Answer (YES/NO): NO